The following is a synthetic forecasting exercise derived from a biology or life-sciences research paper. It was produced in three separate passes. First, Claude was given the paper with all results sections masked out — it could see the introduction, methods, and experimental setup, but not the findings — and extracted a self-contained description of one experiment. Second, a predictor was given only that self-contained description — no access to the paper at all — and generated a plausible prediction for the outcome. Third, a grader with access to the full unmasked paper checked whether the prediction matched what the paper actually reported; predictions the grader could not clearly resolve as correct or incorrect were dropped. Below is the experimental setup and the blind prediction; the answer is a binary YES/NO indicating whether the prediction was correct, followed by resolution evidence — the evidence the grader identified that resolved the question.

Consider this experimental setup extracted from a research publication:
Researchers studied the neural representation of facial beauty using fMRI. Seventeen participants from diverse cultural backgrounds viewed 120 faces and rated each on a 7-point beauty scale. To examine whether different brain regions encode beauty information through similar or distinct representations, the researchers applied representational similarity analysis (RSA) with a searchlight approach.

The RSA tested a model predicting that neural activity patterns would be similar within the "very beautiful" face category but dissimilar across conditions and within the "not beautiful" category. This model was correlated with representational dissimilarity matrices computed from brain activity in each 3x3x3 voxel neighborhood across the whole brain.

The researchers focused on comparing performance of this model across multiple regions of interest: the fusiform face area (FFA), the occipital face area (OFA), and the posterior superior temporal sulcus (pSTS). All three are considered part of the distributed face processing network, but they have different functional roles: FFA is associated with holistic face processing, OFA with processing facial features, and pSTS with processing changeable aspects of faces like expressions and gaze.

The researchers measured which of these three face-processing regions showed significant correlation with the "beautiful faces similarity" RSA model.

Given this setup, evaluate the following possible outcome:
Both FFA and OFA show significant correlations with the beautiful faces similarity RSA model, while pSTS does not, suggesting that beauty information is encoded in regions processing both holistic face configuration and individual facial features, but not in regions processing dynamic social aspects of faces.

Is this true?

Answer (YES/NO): NO